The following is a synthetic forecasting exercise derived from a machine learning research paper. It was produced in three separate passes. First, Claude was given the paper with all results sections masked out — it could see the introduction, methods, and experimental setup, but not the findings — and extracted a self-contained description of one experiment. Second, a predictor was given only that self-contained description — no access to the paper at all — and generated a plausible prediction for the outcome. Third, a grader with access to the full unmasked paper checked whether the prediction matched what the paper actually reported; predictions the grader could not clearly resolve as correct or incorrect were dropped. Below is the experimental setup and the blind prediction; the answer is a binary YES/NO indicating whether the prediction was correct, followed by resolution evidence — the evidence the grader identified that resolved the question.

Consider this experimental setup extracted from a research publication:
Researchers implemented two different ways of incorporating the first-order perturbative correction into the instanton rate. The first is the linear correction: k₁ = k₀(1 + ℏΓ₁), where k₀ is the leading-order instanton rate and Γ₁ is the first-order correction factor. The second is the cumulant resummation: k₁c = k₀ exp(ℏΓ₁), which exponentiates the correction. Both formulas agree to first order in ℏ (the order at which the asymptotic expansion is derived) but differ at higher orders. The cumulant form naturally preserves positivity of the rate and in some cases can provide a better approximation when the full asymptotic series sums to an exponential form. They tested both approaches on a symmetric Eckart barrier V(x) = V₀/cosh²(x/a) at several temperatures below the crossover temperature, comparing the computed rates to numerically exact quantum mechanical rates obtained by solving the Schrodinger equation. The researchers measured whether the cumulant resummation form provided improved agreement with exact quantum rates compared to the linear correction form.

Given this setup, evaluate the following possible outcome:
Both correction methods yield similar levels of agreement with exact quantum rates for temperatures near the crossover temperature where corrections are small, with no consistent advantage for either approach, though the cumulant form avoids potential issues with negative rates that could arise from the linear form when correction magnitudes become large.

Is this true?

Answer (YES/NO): NO